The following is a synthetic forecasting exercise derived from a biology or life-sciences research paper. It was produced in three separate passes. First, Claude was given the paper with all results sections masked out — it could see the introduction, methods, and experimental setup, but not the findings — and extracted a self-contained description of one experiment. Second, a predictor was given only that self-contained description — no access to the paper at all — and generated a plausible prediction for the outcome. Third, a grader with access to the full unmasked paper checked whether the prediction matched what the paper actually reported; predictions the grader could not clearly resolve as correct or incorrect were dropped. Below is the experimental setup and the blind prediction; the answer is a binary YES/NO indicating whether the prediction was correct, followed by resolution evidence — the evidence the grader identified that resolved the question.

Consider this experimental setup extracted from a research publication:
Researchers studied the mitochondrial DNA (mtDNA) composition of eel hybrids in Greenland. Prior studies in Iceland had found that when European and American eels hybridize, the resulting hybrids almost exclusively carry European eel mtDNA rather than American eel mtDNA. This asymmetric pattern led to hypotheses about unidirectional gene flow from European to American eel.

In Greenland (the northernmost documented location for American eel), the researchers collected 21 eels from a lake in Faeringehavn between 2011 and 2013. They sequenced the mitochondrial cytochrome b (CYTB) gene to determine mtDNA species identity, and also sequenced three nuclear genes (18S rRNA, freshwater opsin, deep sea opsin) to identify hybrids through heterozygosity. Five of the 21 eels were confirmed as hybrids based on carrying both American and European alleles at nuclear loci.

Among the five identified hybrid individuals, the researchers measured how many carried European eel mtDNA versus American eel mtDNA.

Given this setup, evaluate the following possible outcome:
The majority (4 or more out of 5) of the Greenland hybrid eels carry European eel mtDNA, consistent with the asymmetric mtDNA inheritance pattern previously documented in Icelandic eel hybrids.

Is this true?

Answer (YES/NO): NO